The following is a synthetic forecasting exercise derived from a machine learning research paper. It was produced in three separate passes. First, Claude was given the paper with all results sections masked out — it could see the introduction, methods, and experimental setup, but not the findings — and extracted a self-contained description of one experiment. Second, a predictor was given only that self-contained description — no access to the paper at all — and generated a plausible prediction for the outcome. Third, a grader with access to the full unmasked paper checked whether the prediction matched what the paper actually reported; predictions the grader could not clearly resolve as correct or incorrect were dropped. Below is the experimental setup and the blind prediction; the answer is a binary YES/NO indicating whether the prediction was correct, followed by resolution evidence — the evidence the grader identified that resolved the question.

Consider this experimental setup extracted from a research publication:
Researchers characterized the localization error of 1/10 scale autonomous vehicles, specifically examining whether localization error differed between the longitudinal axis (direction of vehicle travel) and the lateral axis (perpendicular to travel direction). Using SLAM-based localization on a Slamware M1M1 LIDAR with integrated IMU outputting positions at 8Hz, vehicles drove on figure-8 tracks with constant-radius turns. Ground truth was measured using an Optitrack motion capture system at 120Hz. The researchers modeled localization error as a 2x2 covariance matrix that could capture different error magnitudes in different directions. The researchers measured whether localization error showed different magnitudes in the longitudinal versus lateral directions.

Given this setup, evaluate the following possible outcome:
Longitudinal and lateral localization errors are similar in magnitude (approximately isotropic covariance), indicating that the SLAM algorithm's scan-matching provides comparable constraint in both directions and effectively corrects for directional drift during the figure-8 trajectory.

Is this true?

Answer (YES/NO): NO